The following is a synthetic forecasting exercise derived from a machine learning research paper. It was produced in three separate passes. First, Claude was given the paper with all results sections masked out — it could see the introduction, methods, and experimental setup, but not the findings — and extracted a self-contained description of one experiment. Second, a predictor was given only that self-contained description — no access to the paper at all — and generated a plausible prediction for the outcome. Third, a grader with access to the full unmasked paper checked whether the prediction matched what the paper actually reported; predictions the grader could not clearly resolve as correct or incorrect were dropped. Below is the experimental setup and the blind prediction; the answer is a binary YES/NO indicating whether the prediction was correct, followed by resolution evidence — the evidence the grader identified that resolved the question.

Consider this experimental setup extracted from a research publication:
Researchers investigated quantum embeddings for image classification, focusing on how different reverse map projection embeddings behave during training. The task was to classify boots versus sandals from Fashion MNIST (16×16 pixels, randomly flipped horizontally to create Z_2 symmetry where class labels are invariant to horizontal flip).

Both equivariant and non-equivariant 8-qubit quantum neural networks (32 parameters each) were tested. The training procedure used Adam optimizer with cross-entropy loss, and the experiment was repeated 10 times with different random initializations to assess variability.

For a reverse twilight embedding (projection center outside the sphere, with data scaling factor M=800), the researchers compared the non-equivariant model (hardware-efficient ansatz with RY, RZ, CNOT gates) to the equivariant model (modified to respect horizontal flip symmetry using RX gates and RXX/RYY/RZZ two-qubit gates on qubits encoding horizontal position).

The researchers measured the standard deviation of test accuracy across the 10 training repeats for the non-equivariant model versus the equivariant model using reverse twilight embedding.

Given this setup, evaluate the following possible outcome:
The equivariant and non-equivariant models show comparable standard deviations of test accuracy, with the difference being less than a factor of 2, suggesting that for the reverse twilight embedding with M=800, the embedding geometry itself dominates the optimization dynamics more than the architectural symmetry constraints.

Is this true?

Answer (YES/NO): NO